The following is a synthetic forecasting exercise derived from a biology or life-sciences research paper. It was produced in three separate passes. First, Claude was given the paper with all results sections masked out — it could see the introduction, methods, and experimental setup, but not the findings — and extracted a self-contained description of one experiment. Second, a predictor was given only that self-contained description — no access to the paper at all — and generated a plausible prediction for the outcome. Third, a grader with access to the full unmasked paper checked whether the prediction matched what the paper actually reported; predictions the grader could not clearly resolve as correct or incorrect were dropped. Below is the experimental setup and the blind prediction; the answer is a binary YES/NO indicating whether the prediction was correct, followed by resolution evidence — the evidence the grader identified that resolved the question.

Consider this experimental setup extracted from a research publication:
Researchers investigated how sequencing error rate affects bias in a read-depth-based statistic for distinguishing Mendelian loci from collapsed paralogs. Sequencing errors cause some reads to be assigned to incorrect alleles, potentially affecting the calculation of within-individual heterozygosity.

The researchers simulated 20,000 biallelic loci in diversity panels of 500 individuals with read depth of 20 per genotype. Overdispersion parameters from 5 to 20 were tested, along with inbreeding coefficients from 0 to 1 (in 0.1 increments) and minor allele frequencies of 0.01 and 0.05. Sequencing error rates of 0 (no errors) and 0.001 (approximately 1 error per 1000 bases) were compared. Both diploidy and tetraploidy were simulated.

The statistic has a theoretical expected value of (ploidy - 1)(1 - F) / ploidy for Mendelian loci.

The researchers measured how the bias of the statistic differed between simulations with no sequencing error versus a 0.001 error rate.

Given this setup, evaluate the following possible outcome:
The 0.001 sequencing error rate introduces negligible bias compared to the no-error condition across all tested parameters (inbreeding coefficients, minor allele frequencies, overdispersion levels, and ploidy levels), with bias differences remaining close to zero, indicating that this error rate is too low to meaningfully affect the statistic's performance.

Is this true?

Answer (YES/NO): NO